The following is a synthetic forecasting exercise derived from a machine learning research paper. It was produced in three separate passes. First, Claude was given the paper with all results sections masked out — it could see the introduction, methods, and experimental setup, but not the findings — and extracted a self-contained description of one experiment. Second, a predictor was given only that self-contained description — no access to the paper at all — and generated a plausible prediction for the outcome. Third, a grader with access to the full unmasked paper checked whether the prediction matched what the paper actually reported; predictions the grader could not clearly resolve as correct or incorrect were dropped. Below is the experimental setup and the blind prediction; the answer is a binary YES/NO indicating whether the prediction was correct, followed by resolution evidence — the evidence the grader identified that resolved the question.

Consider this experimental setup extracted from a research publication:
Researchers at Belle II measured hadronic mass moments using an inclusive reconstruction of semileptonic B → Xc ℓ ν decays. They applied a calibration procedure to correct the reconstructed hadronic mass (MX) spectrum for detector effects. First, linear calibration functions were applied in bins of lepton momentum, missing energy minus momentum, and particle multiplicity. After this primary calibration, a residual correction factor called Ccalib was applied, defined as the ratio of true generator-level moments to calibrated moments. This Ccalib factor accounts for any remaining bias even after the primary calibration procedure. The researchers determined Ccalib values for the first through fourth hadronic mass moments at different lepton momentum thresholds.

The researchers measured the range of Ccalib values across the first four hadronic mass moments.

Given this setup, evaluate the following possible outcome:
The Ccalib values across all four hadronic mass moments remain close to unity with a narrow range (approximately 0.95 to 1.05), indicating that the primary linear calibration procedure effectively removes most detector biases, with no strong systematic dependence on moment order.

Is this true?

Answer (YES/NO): YES